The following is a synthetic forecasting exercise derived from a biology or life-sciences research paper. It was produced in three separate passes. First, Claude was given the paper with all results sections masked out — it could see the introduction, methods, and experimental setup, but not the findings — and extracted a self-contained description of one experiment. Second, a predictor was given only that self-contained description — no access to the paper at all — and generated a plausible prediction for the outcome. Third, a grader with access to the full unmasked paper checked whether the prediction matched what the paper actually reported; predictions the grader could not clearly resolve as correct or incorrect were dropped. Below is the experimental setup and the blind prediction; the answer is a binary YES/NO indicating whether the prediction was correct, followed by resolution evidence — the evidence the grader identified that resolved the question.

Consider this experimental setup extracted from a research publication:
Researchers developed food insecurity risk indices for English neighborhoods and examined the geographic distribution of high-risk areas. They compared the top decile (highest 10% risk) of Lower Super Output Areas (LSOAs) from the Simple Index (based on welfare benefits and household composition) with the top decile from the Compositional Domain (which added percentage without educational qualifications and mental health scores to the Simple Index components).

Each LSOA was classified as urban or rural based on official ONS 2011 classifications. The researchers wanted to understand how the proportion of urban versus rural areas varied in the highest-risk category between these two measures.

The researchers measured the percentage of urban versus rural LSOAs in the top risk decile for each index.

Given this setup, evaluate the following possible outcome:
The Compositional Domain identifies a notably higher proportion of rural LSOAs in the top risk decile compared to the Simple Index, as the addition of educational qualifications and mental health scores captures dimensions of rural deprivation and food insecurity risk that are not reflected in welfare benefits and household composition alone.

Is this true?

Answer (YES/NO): NO